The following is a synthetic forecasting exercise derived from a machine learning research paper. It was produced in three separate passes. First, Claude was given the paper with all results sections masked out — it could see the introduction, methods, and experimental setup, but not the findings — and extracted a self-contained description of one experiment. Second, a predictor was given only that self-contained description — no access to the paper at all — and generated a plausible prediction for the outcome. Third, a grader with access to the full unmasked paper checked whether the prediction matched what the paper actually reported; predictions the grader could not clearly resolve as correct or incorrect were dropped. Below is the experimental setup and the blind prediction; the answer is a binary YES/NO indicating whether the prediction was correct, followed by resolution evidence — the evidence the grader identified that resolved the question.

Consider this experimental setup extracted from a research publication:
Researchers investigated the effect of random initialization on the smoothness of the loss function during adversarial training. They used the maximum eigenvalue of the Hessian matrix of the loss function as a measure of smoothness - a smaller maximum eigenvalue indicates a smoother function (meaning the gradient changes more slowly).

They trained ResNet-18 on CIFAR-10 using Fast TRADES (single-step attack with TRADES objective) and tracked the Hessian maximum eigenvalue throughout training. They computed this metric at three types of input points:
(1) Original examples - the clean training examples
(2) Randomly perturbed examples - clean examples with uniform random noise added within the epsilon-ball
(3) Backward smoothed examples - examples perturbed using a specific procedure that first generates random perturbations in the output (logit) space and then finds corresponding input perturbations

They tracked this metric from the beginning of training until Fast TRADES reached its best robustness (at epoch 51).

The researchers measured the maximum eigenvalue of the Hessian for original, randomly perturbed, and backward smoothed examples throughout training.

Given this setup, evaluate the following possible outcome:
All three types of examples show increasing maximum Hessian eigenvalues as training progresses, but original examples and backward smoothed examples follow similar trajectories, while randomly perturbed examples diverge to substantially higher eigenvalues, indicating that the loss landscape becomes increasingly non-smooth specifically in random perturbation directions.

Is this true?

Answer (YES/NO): NO